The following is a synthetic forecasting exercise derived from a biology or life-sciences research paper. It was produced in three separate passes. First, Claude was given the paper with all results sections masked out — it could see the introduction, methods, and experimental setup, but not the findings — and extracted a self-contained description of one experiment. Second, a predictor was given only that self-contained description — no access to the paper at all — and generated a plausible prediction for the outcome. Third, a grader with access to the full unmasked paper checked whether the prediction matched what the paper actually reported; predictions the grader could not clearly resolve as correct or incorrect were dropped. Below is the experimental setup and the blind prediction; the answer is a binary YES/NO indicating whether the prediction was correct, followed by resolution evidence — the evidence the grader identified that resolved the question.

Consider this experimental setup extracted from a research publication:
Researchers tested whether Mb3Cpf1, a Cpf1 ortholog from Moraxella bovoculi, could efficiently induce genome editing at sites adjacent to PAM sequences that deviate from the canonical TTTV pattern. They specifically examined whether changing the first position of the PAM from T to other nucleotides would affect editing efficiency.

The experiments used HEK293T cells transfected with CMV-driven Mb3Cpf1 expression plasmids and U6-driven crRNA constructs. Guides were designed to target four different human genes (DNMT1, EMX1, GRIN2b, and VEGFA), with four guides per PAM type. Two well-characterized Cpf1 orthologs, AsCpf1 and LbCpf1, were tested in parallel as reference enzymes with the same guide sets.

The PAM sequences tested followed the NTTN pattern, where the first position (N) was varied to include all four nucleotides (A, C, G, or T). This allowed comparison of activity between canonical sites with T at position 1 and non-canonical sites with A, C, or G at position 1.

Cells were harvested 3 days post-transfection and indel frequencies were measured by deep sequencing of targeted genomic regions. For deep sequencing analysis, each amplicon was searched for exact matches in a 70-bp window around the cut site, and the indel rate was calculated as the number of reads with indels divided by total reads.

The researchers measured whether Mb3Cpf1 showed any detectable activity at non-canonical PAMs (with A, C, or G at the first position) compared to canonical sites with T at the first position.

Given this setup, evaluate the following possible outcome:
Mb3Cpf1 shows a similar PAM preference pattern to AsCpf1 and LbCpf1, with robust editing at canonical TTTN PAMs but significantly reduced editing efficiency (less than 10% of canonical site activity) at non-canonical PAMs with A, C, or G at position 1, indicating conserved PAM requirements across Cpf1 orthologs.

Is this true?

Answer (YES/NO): NO